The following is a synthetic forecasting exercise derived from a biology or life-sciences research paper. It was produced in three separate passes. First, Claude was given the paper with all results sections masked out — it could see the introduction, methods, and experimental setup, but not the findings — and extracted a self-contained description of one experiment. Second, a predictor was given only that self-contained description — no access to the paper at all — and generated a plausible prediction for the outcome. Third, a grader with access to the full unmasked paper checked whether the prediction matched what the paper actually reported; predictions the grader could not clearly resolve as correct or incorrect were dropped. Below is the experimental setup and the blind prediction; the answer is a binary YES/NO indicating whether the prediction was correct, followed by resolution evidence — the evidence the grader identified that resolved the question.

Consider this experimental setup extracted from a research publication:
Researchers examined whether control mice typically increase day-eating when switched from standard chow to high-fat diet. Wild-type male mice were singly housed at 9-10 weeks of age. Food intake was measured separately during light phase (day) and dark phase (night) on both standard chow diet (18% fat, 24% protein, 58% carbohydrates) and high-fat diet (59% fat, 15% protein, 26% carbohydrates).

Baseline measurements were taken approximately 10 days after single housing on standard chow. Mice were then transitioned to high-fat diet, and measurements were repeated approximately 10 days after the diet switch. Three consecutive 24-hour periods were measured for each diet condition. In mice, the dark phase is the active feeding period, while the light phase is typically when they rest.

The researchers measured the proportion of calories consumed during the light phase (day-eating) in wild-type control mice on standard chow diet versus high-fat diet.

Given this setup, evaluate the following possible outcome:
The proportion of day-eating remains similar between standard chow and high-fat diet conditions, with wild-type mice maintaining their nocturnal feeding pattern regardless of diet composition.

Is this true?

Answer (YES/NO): NO